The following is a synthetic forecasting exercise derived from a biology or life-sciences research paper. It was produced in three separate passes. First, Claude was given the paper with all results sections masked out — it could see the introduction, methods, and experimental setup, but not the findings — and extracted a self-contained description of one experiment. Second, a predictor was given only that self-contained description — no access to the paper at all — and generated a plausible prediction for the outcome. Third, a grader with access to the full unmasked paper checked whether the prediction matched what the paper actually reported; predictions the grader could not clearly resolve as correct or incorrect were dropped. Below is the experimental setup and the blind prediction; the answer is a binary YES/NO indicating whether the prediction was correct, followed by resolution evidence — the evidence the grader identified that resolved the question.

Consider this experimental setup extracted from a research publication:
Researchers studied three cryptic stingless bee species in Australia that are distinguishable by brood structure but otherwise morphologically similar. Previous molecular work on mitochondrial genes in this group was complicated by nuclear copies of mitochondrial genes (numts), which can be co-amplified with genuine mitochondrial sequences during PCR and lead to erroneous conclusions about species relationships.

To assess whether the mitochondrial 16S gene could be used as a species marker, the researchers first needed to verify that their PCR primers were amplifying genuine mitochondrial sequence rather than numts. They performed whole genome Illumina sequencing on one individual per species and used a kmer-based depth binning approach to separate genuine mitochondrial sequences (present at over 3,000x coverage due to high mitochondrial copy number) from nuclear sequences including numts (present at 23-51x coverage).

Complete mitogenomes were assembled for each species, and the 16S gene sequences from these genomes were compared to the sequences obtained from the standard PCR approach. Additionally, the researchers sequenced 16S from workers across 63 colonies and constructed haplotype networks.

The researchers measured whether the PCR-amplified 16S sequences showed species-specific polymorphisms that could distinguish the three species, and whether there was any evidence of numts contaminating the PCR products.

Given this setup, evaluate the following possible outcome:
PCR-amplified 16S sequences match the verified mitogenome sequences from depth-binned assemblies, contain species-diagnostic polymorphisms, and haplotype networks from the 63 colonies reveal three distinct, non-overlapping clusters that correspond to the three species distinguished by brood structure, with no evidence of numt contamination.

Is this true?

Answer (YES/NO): YES